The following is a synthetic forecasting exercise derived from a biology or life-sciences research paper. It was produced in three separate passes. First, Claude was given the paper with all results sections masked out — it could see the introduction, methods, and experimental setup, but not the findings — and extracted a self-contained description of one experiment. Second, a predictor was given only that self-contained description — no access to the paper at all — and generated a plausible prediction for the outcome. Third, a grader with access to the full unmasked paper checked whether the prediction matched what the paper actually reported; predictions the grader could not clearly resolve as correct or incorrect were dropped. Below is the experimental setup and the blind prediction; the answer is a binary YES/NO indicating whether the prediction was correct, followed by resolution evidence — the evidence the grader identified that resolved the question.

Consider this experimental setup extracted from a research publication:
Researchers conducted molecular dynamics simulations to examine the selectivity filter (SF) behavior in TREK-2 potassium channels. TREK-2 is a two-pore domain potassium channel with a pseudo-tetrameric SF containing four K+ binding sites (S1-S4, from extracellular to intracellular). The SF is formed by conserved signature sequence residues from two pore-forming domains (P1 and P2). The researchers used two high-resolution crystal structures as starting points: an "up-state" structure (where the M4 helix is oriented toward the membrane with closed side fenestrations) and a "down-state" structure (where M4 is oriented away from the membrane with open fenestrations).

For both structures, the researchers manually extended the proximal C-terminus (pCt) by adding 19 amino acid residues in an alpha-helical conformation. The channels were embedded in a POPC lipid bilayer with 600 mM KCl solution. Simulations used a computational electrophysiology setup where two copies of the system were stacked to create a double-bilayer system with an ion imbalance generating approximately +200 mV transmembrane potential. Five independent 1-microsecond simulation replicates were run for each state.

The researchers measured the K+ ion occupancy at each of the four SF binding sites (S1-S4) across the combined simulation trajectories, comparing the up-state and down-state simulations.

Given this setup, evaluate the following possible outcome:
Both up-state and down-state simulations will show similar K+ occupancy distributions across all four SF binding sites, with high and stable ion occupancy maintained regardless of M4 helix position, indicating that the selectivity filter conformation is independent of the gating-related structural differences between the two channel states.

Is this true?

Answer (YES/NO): NO